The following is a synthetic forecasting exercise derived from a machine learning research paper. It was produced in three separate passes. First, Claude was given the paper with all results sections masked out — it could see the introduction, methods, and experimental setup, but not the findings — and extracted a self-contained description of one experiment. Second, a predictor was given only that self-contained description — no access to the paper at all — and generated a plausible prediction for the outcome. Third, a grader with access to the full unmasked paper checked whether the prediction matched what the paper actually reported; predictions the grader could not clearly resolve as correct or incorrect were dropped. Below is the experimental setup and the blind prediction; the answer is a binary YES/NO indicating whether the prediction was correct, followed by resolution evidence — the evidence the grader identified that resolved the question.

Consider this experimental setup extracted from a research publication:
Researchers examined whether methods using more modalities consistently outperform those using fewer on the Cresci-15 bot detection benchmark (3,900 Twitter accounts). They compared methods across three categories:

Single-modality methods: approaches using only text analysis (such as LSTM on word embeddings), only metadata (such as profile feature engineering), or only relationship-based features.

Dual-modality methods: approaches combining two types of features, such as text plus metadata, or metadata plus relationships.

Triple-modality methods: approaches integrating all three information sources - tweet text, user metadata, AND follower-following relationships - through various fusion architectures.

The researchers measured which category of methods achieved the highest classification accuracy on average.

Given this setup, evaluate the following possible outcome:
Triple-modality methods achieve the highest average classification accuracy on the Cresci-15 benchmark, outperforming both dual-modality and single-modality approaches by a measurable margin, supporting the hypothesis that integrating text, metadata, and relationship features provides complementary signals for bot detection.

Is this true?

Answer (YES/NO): NO